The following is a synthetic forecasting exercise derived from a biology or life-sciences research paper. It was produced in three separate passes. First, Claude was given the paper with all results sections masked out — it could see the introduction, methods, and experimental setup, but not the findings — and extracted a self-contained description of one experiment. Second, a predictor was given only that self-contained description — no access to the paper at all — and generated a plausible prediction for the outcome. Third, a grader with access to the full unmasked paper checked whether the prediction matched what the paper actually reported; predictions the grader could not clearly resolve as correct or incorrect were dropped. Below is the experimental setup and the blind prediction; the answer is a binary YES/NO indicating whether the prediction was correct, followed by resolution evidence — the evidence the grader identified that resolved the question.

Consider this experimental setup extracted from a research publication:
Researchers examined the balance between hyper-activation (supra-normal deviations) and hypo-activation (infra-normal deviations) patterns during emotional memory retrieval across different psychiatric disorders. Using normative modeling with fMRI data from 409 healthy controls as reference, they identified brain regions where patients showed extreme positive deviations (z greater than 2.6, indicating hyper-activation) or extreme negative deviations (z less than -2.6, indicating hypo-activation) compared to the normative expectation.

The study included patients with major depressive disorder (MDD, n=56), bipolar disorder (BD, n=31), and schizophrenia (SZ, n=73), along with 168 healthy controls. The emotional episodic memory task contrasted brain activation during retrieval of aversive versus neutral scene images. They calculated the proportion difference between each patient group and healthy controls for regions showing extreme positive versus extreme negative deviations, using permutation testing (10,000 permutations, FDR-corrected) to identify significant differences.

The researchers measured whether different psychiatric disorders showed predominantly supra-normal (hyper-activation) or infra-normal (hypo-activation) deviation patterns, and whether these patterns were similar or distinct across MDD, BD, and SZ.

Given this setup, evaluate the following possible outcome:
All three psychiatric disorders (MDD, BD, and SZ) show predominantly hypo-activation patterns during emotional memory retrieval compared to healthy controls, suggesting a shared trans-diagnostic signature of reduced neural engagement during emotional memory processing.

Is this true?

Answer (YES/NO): NO